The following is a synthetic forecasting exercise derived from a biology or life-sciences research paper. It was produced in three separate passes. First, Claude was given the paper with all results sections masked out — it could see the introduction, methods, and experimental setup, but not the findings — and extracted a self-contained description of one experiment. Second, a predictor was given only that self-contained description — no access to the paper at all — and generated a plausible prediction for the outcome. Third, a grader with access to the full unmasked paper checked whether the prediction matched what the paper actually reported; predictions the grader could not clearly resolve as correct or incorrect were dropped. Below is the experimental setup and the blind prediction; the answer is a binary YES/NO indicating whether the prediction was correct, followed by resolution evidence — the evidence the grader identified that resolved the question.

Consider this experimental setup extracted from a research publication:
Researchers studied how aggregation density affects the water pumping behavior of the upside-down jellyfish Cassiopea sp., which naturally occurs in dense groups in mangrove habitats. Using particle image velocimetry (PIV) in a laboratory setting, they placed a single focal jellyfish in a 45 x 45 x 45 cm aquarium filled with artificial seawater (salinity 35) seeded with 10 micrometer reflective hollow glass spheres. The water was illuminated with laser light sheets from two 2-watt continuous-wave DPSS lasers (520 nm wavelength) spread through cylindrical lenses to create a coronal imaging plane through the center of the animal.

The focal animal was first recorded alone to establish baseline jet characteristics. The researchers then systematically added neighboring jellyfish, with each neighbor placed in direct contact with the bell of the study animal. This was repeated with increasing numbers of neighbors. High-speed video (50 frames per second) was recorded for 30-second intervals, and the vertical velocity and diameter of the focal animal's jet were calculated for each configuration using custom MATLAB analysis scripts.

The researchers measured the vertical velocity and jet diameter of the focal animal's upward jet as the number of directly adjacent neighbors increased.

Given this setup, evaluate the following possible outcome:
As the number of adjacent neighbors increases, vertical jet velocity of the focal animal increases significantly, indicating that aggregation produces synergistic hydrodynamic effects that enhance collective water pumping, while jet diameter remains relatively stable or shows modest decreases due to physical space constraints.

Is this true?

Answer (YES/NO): NO